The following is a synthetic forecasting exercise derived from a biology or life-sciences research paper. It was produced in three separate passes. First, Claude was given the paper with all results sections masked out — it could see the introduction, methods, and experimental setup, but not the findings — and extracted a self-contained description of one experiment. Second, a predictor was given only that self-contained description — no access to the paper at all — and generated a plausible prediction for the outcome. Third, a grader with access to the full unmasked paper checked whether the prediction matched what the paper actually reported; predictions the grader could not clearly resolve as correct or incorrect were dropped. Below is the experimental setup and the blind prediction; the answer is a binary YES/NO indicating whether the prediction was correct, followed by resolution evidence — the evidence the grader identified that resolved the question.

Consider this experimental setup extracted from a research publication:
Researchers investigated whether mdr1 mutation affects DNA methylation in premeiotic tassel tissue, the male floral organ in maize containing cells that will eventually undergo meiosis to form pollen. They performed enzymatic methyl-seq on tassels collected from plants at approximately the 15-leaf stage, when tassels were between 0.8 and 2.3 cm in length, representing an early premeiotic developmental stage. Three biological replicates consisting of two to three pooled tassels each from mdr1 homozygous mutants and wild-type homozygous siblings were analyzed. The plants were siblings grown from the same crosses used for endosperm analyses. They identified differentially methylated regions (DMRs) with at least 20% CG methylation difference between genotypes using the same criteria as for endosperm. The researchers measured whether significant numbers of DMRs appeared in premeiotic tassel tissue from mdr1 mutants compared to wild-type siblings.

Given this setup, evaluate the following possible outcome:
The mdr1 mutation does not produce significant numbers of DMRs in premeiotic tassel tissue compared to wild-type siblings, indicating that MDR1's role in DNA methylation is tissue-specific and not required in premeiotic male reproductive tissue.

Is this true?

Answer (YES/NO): YES